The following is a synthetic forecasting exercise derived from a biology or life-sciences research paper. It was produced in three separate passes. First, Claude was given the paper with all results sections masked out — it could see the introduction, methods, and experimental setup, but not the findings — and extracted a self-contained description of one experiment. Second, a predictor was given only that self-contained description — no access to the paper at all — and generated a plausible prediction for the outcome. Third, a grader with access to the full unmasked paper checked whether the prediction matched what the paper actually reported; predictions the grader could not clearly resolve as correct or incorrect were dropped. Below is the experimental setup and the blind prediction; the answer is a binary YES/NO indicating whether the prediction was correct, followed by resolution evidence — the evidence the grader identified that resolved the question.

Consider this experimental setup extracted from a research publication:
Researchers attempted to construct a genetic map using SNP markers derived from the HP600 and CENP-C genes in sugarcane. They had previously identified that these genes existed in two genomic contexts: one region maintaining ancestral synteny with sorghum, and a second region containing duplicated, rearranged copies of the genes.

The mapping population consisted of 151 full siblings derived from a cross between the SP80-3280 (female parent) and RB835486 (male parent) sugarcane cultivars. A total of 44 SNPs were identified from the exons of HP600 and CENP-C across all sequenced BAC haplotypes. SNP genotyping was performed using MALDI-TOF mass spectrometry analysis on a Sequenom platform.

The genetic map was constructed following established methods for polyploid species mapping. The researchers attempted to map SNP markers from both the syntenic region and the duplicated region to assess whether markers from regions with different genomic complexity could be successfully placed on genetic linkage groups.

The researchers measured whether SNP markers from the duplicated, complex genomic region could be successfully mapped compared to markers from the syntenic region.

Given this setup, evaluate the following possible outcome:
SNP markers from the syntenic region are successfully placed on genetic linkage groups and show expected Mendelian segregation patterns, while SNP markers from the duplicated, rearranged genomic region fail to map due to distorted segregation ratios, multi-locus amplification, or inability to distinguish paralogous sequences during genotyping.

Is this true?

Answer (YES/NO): YES